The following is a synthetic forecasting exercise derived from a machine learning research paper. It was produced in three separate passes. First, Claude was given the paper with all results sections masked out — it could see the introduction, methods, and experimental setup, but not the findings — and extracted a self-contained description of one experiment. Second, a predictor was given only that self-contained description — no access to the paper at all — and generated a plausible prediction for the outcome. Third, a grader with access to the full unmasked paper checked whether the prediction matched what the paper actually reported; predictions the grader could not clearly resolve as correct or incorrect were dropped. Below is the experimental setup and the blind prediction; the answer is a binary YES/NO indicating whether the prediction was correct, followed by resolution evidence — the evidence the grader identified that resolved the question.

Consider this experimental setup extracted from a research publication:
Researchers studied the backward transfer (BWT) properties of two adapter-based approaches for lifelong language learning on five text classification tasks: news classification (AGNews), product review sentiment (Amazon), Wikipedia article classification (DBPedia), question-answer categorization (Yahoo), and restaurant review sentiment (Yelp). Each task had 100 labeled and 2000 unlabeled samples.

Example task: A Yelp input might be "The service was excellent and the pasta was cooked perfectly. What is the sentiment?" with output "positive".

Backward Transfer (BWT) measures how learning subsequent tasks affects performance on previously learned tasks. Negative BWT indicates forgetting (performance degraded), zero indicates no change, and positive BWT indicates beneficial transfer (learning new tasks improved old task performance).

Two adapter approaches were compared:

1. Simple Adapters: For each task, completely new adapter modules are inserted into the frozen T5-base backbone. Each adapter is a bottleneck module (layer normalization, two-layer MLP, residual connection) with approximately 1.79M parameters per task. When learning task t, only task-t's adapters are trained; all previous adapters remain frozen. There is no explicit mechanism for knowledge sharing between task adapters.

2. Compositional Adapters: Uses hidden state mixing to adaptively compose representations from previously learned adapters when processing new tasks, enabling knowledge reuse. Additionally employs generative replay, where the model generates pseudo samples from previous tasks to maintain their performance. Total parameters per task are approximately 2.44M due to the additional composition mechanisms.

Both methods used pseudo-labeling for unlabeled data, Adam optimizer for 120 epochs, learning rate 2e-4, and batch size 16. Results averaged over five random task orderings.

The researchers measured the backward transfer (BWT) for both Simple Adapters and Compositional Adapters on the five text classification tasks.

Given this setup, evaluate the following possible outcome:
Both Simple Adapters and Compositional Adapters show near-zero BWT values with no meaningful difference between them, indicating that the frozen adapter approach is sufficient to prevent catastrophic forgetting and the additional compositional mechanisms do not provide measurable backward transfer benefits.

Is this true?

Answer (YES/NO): NO